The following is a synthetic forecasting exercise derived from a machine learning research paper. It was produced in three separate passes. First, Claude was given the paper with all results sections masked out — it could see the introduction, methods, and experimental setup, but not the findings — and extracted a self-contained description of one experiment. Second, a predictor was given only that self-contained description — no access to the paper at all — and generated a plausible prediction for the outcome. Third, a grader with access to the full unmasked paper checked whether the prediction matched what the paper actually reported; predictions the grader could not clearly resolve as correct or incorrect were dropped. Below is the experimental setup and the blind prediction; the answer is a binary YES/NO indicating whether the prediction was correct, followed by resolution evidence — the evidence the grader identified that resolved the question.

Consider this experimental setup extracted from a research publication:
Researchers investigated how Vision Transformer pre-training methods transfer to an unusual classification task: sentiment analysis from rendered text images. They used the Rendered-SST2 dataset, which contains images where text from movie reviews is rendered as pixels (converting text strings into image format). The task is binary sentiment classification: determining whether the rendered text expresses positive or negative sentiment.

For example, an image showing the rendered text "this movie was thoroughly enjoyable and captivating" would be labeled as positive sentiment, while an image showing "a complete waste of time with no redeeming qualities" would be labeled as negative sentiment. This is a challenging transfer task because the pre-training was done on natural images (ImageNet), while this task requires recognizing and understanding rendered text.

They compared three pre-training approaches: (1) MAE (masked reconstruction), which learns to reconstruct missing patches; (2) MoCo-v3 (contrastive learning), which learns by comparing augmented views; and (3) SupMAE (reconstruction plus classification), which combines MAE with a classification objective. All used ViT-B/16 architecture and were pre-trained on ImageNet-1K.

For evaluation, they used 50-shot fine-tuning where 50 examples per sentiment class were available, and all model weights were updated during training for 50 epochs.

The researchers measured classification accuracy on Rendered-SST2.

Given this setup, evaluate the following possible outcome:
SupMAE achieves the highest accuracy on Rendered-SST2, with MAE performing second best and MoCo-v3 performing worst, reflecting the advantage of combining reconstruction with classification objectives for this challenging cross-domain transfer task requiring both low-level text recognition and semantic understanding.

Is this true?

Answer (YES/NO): NO